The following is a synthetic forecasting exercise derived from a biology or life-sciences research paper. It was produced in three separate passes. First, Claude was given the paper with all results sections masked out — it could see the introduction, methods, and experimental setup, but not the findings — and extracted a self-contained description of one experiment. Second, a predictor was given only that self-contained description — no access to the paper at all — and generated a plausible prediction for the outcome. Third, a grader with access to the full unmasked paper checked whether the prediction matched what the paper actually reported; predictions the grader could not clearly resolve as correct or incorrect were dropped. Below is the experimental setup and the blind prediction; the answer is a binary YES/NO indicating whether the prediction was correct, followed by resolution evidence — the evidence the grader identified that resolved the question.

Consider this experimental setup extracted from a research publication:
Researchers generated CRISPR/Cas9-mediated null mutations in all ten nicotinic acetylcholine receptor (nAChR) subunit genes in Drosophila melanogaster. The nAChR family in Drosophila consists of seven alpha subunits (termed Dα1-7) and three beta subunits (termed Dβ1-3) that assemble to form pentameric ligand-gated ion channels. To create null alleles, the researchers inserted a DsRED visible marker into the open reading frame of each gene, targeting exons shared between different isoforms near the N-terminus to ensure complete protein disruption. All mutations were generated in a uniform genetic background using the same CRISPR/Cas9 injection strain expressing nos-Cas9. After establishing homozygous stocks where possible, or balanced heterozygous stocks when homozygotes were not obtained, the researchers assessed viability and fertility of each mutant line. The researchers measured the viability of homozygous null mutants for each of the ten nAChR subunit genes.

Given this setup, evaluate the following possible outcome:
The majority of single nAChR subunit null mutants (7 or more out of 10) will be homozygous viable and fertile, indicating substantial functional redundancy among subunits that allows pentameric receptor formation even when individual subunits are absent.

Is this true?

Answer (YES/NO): YES